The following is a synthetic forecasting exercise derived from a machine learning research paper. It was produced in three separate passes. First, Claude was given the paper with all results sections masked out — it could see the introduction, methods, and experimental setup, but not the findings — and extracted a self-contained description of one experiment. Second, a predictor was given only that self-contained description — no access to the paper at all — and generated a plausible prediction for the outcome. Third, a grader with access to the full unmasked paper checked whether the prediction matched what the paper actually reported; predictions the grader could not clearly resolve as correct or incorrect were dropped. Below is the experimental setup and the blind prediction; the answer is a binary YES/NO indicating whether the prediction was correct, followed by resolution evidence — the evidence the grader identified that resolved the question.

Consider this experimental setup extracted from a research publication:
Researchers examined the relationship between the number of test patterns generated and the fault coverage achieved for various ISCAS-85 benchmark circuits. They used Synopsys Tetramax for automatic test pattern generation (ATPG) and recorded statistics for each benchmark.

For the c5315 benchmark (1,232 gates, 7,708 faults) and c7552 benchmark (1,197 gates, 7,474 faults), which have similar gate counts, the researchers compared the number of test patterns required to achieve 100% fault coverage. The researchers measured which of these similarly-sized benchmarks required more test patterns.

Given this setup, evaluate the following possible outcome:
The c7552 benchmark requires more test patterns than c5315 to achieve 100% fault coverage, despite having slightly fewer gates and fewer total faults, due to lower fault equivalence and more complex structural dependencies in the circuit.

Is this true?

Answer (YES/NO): YES